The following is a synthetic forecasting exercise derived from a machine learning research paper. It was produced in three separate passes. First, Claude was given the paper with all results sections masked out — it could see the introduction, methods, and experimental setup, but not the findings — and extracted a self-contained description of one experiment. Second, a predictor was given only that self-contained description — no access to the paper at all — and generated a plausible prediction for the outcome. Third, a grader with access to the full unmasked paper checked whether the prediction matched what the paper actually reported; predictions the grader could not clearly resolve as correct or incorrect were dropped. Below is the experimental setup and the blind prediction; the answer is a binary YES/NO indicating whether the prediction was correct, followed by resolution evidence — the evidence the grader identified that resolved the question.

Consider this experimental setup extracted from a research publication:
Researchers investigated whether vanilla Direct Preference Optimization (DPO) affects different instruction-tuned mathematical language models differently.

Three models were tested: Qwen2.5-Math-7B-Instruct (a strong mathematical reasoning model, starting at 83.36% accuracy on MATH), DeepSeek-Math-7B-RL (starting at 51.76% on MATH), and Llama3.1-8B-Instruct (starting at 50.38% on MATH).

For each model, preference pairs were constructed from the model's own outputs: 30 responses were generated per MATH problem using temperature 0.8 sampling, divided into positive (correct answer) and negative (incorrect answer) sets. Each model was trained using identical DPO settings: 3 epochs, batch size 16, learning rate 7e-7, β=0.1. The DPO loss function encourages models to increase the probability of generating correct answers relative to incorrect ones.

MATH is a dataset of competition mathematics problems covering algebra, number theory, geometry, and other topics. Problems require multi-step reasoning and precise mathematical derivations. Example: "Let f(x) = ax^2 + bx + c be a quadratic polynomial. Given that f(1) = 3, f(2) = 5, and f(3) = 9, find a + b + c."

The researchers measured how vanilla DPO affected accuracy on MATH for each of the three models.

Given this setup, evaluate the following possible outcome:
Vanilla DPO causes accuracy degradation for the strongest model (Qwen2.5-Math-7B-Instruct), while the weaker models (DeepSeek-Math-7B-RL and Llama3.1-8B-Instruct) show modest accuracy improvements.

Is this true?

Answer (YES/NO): NO